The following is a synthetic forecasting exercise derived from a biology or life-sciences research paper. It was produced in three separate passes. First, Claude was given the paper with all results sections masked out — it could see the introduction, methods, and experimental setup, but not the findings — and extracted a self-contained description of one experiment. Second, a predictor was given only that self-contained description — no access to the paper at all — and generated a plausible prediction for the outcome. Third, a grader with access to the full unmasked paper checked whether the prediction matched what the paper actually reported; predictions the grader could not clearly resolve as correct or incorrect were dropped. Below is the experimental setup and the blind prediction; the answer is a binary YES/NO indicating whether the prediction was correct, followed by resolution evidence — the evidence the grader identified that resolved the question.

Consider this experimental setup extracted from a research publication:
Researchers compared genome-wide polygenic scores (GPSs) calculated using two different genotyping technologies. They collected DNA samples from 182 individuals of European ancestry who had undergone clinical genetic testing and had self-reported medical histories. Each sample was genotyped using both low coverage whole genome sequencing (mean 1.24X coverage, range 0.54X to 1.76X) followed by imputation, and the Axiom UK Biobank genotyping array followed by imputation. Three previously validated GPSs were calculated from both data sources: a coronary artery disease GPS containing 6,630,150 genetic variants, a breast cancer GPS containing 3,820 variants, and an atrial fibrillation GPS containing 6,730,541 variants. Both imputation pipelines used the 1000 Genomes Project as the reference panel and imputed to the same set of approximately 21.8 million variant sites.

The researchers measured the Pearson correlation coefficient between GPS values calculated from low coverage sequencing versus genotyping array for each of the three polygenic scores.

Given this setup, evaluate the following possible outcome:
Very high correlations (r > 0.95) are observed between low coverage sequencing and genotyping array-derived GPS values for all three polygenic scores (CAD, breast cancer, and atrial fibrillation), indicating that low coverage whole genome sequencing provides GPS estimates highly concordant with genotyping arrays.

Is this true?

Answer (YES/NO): YES